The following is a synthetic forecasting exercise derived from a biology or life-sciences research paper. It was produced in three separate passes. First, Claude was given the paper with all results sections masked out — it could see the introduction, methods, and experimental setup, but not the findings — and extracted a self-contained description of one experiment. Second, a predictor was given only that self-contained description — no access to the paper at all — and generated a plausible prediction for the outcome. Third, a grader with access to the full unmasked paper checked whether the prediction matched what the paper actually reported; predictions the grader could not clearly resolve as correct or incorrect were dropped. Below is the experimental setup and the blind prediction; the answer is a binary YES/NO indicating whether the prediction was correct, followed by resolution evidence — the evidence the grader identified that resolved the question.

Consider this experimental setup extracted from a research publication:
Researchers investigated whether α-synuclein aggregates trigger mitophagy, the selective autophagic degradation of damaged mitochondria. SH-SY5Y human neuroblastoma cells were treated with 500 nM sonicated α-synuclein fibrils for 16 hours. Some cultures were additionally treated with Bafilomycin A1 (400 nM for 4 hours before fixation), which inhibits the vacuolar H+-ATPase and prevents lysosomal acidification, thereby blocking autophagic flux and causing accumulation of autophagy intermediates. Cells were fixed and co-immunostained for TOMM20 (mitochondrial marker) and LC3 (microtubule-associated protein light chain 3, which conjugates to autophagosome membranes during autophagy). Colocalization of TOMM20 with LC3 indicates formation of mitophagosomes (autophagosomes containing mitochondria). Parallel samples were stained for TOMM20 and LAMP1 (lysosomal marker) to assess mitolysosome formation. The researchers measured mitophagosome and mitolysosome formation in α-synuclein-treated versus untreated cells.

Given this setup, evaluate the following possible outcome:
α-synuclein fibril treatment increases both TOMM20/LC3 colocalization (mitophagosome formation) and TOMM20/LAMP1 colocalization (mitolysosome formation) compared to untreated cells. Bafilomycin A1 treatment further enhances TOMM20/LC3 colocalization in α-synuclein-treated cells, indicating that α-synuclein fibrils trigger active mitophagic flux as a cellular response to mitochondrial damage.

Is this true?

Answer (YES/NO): NO